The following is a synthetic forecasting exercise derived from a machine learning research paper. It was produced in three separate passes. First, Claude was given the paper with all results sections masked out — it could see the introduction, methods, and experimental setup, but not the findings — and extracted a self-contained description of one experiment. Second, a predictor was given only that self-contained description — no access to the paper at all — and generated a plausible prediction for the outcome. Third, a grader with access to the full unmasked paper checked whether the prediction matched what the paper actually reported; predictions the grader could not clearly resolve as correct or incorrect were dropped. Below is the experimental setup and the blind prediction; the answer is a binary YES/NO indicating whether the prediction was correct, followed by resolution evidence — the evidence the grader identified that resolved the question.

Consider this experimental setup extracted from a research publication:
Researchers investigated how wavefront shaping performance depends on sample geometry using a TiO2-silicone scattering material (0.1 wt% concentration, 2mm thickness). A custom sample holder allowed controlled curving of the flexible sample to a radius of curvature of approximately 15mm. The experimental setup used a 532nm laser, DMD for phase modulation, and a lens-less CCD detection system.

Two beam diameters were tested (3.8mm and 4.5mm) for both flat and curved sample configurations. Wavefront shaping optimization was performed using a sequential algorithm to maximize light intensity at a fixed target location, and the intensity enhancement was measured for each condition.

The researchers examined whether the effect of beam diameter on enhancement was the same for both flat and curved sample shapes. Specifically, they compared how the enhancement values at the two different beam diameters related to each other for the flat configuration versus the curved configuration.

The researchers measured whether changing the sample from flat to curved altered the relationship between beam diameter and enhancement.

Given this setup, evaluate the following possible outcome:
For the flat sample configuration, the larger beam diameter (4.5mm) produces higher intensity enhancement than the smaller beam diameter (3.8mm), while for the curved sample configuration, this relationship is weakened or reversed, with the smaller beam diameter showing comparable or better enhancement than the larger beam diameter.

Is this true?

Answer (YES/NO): NO